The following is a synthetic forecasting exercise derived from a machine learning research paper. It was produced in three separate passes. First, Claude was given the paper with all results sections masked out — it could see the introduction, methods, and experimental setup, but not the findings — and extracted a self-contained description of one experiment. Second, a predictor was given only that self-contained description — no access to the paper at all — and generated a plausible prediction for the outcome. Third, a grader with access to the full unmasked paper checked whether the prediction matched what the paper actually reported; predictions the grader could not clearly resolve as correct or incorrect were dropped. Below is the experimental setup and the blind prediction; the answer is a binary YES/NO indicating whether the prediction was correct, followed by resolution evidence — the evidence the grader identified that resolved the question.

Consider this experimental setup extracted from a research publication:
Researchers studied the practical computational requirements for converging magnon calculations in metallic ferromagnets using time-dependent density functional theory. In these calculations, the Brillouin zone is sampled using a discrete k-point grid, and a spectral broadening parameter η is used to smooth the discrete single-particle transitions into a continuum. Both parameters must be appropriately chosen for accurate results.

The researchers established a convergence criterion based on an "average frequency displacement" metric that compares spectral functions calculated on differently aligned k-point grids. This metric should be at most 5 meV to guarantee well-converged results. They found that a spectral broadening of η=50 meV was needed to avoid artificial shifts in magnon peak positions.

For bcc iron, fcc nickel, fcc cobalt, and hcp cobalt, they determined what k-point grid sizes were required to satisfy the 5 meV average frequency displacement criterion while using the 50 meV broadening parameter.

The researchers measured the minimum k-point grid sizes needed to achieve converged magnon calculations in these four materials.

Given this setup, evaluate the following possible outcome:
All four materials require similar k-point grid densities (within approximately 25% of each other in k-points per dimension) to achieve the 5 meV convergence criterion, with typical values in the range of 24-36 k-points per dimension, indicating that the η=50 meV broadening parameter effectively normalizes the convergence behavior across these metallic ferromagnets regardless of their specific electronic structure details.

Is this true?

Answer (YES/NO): NO